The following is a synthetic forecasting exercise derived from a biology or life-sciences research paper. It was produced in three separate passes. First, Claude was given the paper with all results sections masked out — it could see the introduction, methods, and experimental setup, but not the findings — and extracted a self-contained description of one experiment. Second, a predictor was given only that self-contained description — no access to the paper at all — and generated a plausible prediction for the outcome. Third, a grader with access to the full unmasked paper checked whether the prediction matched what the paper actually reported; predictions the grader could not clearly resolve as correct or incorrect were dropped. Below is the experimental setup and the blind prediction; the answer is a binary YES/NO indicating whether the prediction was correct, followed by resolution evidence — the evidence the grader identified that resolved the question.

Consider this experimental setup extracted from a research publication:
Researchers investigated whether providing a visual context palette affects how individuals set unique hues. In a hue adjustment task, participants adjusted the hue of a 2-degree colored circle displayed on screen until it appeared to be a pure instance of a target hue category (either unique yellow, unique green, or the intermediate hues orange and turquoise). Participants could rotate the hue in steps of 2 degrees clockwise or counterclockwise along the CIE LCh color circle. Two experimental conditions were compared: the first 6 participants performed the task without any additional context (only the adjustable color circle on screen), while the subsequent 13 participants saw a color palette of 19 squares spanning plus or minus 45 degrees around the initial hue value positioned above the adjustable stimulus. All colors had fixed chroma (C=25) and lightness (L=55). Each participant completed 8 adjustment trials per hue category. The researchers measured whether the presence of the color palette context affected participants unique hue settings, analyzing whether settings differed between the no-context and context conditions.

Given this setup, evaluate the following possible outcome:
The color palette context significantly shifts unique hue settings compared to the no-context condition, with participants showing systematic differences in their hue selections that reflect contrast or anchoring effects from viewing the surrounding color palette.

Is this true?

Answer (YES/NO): NO